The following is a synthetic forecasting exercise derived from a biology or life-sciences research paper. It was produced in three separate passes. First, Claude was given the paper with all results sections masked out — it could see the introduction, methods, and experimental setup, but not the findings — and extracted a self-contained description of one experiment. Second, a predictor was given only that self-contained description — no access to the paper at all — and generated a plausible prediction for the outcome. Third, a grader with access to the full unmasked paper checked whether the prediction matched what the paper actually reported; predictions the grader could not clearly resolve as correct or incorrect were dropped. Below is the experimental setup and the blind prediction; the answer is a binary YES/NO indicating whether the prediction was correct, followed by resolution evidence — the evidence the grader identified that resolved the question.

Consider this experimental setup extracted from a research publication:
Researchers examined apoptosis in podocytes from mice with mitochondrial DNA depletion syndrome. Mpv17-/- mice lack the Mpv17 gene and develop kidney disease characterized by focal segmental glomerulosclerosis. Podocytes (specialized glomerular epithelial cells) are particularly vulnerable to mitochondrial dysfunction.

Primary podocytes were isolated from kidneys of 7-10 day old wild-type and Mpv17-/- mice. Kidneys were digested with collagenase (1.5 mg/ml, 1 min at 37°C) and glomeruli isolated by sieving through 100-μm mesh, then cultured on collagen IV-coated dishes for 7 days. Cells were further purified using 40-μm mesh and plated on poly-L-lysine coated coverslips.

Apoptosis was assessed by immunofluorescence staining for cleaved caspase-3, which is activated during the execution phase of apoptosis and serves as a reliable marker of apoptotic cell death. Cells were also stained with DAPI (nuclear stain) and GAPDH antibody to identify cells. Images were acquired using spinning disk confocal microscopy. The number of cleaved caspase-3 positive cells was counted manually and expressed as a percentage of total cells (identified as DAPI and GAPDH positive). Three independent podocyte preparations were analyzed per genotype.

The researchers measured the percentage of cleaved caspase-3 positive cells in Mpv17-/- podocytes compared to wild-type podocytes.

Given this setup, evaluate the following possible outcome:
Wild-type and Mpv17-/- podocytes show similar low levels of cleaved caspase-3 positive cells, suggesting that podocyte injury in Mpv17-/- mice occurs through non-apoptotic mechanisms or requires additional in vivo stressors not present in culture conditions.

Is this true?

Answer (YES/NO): NO